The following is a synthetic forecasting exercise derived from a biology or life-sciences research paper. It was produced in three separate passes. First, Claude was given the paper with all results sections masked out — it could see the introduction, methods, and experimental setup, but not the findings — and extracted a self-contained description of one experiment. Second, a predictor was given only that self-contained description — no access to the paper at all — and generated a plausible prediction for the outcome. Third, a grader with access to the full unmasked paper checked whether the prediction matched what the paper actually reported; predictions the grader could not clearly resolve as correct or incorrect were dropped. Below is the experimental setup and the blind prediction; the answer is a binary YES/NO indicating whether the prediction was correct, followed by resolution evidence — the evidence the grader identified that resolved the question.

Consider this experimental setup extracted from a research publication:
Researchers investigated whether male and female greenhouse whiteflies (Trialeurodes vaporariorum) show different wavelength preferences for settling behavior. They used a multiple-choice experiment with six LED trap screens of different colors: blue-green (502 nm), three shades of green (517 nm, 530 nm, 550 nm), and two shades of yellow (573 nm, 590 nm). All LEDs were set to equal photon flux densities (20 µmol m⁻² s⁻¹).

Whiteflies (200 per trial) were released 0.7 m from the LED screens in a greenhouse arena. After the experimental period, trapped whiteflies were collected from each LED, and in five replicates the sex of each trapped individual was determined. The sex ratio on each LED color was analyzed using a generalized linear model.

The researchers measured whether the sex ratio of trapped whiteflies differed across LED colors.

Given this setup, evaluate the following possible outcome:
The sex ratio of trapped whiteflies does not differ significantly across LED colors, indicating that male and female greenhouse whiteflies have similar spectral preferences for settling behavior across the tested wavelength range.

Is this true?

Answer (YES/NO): YES